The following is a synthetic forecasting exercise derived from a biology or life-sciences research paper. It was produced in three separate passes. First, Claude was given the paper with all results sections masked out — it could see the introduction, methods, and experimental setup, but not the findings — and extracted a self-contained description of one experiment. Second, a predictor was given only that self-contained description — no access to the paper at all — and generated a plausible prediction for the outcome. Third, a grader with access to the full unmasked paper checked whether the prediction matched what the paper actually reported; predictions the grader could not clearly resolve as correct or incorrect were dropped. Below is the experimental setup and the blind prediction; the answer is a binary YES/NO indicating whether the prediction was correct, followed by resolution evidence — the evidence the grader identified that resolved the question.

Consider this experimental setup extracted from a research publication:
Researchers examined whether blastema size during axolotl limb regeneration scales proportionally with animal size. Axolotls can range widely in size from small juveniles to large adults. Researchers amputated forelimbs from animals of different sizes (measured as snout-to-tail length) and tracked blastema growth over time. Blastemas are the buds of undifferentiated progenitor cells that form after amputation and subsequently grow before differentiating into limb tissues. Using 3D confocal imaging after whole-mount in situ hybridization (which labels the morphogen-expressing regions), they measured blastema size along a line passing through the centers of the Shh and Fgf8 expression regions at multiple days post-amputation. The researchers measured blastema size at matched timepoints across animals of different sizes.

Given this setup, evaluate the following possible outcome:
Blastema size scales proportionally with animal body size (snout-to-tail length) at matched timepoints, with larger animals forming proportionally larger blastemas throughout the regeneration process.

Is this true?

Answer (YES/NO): NO